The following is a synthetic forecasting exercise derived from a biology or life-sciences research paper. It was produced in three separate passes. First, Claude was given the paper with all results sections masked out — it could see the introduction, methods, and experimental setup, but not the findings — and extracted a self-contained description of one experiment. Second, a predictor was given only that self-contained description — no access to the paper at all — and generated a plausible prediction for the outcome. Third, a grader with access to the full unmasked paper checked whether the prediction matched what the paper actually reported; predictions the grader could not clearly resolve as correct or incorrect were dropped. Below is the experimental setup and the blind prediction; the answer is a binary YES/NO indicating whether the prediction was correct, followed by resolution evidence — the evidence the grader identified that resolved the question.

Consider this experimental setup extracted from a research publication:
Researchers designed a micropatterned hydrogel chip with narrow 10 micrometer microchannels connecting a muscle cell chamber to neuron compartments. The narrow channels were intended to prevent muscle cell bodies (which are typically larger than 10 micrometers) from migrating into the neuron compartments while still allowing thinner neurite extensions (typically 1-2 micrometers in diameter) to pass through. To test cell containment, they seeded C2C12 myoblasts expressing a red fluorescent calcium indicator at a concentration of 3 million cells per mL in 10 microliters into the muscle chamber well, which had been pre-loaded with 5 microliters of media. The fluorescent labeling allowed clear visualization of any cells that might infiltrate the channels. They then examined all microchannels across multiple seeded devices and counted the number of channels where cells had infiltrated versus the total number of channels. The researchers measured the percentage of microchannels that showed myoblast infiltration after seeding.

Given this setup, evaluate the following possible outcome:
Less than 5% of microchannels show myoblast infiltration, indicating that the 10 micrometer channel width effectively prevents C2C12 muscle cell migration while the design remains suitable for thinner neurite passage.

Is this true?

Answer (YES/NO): NO